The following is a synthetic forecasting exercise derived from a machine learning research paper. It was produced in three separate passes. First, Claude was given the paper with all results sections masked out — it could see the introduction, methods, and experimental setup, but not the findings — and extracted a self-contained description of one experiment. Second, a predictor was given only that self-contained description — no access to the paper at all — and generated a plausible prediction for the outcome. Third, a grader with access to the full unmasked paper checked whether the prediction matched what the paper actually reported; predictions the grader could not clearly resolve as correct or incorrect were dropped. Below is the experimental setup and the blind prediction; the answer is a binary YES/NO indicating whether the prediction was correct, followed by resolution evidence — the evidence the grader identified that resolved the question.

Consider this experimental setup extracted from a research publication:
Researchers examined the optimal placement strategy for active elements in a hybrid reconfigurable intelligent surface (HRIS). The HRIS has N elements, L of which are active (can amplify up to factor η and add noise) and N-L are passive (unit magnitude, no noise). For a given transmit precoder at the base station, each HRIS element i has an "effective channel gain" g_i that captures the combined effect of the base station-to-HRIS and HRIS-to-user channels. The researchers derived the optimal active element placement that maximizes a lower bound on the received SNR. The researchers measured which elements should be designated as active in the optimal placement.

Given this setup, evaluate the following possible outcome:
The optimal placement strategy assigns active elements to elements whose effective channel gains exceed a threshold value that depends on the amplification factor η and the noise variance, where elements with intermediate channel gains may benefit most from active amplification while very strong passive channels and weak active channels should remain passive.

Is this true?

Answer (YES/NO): NO